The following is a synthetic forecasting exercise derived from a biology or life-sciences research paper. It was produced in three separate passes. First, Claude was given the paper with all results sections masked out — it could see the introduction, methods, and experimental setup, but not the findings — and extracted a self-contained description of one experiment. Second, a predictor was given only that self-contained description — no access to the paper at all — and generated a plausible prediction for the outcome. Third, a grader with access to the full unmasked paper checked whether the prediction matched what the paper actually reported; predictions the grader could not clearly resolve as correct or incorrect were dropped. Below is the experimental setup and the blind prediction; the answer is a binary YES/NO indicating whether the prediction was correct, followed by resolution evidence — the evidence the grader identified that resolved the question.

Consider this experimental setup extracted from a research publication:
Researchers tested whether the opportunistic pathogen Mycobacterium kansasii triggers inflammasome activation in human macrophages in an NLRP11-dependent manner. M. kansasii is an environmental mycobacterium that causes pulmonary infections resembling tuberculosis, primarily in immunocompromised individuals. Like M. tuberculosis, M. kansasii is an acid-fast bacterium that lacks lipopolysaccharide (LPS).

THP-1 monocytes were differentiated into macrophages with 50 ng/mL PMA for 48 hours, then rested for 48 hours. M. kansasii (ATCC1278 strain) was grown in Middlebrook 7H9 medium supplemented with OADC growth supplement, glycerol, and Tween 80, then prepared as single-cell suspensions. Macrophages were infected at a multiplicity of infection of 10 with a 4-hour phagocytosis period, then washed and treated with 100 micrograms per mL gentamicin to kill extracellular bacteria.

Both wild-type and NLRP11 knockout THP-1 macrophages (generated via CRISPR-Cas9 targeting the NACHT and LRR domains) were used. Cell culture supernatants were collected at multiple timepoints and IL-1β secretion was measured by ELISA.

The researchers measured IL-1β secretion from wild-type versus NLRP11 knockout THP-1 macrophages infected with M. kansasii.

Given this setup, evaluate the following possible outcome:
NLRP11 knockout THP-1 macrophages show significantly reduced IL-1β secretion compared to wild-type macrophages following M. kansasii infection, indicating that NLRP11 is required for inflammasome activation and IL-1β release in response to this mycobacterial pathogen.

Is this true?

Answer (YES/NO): YES